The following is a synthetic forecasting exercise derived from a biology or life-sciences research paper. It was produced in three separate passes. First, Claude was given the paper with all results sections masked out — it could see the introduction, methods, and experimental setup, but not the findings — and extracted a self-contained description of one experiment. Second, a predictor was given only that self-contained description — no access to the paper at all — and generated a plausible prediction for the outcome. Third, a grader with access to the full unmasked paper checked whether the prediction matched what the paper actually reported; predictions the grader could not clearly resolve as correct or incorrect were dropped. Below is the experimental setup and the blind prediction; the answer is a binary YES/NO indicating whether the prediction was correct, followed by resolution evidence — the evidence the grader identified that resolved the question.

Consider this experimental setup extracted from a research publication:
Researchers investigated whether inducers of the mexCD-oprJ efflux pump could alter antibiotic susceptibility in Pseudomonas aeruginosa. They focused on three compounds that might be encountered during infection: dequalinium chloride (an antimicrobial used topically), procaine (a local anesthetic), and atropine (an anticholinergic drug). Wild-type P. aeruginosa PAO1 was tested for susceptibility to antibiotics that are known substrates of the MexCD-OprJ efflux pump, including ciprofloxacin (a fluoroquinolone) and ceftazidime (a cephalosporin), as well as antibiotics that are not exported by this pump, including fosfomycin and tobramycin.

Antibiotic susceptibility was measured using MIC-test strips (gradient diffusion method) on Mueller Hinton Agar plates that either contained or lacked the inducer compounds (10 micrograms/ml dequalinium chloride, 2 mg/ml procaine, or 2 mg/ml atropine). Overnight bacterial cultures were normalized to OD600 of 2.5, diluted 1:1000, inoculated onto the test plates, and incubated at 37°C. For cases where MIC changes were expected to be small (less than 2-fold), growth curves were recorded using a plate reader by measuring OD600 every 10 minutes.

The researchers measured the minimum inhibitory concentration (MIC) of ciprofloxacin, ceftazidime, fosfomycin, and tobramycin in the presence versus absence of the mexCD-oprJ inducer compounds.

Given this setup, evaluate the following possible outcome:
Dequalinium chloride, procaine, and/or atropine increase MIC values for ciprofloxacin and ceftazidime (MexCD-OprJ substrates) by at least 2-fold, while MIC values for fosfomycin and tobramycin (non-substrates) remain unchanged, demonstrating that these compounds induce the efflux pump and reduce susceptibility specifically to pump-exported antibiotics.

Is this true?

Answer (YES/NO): NO